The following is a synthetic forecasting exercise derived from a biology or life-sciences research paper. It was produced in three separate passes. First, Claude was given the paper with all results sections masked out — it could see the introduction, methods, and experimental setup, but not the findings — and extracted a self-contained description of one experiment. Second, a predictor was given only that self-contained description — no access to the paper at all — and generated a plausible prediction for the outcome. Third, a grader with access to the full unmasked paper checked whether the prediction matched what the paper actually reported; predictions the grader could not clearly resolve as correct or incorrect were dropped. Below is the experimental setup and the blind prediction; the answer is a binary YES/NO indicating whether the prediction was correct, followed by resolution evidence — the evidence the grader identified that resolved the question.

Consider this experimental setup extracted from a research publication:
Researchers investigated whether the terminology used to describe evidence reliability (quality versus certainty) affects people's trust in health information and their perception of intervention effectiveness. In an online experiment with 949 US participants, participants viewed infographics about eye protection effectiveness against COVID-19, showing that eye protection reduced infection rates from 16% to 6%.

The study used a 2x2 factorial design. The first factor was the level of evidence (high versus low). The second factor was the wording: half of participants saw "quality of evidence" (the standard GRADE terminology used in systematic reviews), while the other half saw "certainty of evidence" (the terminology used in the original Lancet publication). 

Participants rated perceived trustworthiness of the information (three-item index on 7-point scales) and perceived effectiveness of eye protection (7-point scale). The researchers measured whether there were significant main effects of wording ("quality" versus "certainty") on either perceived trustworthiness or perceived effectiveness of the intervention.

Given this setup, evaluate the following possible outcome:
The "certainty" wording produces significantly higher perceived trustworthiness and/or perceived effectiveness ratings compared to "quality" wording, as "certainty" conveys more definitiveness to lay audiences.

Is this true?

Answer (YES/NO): NO